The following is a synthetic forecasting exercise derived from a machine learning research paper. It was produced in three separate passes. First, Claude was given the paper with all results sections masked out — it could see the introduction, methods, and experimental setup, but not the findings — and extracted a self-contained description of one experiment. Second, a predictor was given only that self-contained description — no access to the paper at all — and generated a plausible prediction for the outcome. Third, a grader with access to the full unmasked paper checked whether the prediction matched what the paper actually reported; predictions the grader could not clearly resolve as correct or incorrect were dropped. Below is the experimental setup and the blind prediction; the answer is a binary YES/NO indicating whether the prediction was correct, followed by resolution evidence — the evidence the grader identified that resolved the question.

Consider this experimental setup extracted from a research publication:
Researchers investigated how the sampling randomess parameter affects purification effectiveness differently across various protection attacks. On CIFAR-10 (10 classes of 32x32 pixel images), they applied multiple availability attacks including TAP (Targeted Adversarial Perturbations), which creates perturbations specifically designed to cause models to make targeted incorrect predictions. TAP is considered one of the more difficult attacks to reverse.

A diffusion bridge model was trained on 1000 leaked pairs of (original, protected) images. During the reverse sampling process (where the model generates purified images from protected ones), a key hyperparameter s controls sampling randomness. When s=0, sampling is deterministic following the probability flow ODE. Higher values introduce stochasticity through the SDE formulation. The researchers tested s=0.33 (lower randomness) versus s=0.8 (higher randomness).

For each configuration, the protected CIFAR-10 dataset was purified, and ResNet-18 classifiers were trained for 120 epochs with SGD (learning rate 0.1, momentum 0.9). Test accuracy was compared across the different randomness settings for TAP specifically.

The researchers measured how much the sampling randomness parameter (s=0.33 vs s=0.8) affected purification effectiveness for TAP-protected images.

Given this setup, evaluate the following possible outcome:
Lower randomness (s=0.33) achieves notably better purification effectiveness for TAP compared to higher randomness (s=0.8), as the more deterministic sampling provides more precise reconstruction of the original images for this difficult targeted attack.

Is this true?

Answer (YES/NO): NO